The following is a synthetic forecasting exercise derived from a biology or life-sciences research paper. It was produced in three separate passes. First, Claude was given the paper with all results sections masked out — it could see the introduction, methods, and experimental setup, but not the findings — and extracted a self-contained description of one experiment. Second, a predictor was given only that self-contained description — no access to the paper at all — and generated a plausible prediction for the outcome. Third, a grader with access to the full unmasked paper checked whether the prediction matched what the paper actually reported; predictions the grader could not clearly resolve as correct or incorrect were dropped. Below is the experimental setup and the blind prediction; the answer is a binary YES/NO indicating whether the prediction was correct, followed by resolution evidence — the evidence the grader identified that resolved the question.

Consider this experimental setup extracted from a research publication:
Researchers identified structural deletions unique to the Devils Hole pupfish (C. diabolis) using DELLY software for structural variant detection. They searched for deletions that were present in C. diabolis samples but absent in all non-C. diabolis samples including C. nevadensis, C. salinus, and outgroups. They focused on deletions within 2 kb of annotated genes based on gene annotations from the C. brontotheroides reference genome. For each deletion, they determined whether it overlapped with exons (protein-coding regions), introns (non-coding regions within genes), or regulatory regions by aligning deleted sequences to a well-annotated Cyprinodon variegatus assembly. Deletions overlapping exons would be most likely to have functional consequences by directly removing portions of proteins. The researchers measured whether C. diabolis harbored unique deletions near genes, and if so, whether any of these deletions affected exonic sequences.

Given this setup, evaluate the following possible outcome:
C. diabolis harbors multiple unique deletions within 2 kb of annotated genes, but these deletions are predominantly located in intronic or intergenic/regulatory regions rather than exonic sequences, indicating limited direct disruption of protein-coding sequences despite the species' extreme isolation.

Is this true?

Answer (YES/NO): NO